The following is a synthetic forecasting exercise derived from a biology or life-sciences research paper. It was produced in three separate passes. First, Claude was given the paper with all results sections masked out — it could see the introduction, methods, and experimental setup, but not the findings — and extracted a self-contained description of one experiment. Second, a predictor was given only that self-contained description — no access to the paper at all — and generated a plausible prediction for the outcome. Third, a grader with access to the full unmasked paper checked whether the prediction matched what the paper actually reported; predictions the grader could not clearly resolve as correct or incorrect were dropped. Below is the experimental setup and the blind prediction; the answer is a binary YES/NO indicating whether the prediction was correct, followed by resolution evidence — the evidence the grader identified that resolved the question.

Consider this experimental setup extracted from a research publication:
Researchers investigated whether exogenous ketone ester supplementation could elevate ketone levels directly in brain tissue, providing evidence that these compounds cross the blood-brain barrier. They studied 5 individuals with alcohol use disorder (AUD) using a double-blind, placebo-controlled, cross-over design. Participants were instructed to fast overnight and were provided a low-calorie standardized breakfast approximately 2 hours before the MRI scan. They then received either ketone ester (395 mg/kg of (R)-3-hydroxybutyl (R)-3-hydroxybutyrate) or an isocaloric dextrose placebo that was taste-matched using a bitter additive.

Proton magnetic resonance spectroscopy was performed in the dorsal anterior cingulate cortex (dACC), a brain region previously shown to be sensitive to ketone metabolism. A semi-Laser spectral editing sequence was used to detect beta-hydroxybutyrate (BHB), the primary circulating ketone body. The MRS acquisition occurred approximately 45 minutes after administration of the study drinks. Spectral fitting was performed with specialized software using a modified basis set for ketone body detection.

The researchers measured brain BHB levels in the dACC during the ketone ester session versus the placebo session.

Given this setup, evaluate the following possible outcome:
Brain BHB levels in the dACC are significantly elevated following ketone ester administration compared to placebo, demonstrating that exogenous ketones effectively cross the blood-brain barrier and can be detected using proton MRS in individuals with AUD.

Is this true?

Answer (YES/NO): YES